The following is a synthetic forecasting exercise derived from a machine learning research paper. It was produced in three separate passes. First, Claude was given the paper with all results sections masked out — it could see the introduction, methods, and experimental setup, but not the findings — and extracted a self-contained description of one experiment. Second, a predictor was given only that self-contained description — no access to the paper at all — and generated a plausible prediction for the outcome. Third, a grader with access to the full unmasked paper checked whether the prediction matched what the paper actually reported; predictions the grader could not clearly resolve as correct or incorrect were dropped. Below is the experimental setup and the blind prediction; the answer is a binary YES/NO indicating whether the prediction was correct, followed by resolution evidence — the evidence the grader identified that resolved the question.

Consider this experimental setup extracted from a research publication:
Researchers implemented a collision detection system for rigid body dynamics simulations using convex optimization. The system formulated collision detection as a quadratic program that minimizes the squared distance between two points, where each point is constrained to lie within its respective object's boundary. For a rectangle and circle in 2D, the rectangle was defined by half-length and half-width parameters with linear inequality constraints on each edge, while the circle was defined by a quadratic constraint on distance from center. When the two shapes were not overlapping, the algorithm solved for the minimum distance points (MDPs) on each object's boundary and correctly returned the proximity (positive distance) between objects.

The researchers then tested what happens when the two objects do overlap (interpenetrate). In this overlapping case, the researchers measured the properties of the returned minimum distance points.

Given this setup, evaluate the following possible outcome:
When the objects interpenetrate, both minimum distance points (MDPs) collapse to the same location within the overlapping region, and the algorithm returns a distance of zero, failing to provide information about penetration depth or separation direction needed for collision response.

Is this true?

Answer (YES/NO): YES